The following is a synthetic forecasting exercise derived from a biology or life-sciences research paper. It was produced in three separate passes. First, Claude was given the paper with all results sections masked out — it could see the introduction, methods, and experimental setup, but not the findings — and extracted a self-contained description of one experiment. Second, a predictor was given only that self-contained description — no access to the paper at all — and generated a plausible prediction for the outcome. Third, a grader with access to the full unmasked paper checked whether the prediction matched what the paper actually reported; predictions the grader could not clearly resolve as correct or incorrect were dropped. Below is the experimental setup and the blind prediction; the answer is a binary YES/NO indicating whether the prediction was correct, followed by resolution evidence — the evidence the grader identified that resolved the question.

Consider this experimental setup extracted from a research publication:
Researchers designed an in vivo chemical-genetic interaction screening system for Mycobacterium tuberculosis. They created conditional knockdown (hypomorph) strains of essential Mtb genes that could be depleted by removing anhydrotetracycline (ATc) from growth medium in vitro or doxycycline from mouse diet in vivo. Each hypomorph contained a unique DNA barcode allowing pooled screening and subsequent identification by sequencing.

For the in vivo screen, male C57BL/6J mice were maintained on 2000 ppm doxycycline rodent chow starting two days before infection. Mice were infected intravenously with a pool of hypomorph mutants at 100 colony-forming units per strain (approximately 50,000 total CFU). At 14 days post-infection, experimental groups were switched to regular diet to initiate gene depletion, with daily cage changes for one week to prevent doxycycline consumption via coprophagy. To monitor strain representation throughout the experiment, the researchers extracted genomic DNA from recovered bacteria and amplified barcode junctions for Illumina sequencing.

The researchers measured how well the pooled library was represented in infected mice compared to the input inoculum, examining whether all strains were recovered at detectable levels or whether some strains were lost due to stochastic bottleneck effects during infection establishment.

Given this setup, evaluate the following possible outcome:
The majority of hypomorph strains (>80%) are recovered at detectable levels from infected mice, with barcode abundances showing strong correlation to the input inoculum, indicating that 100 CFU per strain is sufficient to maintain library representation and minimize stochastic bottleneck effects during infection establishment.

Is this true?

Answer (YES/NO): NO